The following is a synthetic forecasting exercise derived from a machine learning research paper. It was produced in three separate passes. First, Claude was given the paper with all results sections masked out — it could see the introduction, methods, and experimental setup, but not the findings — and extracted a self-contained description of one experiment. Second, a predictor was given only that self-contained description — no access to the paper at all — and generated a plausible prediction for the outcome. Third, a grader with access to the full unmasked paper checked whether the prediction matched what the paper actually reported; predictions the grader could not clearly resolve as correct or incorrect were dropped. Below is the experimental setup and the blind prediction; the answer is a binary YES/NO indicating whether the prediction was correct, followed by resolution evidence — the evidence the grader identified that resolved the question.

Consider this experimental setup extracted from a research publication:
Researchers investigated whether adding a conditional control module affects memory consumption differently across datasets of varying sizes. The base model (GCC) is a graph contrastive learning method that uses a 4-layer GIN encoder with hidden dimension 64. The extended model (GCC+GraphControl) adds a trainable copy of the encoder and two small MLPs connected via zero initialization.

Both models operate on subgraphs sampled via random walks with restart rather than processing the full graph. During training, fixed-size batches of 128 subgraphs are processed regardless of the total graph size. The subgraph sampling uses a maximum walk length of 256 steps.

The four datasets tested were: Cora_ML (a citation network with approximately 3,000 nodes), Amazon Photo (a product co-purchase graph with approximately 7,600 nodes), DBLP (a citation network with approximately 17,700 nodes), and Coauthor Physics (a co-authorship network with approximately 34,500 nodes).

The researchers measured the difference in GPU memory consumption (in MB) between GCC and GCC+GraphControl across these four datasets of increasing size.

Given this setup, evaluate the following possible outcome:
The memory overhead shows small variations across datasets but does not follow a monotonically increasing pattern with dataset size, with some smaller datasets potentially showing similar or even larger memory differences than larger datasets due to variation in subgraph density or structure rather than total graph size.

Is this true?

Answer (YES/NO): YES